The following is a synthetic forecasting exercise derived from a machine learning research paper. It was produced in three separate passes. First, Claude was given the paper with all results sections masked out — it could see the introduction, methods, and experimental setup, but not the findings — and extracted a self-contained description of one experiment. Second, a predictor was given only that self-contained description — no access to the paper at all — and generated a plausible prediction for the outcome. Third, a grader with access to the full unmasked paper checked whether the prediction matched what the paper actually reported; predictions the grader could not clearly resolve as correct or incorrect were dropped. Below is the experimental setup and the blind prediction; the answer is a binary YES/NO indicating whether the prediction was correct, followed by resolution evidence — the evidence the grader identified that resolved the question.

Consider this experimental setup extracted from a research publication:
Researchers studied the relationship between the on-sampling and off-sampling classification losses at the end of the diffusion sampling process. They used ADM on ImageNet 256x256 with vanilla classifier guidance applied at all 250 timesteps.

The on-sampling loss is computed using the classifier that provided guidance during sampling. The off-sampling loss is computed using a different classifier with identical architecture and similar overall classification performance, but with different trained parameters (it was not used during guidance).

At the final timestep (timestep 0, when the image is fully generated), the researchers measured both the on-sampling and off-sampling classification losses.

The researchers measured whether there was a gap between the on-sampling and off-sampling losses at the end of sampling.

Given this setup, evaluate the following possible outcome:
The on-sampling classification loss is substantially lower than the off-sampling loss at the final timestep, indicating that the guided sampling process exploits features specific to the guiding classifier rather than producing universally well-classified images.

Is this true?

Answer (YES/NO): YES